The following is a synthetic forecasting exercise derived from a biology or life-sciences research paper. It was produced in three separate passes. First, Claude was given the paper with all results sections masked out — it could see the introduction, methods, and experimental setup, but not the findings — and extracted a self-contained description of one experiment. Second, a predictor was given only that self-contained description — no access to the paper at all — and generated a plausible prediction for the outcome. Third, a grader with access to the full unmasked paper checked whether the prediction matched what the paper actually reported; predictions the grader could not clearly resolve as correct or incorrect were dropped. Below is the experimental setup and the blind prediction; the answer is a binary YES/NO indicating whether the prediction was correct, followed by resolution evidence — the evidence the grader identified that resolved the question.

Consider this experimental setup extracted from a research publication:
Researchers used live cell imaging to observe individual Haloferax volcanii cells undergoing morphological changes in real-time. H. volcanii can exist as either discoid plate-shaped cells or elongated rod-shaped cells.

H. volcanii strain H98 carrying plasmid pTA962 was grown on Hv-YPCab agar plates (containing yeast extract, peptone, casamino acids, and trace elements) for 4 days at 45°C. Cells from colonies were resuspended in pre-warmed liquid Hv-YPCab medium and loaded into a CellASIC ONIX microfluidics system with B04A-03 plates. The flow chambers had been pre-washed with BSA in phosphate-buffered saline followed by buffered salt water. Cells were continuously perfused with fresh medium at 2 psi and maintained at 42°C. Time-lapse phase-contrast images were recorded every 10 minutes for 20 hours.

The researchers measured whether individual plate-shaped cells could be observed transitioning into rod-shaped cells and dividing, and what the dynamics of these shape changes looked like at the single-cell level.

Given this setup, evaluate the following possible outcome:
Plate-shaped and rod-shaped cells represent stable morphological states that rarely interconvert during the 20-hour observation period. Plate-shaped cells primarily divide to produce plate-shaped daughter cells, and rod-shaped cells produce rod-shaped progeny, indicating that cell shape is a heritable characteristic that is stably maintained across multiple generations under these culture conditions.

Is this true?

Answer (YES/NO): NO